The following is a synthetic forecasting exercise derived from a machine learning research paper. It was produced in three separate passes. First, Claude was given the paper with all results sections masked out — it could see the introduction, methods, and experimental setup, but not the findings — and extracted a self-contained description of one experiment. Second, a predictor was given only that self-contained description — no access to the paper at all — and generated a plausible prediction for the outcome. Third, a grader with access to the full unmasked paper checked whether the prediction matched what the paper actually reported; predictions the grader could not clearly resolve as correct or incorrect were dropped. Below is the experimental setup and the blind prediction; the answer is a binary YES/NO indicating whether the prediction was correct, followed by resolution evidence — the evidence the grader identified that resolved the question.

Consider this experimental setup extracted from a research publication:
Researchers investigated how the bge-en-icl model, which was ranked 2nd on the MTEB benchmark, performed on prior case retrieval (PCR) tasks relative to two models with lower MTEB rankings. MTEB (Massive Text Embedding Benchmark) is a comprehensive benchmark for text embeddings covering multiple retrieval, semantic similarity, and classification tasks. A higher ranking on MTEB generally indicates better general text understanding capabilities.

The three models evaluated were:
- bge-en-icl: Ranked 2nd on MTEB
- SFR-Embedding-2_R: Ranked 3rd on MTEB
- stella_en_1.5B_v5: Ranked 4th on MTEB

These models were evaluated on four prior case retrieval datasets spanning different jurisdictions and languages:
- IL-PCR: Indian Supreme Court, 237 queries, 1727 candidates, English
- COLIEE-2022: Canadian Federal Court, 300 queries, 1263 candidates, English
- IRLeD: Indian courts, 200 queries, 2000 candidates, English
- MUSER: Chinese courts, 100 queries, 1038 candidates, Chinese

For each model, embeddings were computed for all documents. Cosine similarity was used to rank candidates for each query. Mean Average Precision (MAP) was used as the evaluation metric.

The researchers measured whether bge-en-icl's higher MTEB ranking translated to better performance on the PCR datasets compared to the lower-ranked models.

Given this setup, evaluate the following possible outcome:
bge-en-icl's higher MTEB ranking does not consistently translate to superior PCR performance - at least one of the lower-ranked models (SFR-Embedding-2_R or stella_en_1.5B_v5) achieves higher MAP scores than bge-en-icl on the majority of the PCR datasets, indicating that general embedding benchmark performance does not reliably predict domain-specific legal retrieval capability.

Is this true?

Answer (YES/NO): YES